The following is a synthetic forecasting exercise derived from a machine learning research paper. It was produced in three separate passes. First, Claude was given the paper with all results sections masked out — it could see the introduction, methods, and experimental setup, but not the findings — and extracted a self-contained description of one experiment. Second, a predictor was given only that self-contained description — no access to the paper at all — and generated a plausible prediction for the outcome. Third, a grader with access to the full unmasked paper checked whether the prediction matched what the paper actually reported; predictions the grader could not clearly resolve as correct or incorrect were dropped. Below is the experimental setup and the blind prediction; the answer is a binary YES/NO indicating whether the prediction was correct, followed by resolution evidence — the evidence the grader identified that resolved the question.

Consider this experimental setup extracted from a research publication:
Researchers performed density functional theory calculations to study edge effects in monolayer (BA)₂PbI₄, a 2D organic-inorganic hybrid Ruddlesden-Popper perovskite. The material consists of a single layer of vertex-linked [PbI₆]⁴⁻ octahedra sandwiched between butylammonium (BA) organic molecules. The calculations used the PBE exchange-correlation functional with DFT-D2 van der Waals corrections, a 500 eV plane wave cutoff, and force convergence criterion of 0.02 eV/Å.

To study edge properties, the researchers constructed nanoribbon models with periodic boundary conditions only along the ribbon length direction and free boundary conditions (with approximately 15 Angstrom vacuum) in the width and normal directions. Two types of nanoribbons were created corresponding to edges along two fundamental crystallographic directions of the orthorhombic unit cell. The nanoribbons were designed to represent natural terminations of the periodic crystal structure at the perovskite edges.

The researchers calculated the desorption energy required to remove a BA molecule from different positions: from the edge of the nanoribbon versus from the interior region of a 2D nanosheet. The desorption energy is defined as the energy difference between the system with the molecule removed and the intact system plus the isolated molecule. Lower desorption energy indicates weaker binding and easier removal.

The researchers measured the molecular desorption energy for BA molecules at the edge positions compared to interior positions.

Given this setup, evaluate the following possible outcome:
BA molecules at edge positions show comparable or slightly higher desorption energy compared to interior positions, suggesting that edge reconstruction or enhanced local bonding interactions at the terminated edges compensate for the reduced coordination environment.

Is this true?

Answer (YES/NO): NO